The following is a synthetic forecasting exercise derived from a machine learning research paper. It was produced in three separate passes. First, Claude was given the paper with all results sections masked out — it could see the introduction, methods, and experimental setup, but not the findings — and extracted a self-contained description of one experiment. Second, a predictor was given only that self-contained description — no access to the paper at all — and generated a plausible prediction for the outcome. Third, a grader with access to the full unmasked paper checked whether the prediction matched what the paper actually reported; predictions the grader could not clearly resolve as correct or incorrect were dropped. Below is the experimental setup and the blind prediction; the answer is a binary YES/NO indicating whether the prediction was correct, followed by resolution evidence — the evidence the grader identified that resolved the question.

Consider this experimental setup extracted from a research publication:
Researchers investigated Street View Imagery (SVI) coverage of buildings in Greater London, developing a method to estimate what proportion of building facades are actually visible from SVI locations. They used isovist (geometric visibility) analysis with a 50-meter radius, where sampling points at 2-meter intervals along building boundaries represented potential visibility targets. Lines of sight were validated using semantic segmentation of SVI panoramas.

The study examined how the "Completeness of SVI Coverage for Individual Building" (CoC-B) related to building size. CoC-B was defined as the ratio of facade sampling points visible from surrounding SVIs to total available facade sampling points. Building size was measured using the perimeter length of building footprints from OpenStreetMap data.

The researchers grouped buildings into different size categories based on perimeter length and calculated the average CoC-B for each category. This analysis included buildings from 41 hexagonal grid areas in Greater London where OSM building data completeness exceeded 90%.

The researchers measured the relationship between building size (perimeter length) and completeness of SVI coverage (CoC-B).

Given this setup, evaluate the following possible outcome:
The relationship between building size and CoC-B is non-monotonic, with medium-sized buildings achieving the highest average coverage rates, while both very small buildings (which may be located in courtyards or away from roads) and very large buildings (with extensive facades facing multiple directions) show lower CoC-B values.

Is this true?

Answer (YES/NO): NO